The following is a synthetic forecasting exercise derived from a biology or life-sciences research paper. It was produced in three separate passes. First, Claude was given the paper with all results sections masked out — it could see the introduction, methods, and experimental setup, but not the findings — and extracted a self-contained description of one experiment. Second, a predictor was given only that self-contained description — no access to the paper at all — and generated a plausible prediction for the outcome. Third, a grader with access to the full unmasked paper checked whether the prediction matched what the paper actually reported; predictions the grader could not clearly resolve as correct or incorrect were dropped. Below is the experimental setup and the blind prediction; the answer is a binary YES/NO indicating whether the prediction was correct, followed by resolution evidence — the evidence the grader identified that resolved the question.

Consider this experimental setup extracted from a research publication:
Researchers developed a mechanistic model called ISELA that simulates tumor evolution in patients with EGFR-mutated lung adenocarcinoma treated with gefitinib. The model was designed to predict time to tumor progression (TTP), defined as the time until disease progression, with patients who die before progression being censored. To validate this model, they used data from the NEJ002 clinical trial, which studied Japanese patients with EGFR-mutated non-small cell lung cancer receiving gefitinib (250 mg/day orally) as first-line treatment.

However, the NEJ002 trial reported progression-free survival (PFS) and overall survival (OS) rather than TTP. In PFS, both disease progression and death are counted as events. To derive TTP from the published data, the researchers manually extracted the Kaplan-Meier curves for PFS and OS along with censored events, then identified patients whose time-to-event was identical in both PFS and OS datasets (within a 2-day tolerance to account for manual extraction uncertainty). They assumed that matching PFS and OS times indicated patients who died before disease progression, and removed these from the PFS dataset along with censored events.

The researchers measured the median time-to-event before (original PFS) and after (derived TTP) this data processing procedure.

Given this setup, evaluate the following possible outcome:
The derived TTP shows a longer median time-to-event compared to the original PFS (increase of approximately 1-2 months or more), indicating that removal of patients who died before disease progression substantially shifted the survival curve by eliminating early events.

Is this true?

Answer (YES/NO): NO